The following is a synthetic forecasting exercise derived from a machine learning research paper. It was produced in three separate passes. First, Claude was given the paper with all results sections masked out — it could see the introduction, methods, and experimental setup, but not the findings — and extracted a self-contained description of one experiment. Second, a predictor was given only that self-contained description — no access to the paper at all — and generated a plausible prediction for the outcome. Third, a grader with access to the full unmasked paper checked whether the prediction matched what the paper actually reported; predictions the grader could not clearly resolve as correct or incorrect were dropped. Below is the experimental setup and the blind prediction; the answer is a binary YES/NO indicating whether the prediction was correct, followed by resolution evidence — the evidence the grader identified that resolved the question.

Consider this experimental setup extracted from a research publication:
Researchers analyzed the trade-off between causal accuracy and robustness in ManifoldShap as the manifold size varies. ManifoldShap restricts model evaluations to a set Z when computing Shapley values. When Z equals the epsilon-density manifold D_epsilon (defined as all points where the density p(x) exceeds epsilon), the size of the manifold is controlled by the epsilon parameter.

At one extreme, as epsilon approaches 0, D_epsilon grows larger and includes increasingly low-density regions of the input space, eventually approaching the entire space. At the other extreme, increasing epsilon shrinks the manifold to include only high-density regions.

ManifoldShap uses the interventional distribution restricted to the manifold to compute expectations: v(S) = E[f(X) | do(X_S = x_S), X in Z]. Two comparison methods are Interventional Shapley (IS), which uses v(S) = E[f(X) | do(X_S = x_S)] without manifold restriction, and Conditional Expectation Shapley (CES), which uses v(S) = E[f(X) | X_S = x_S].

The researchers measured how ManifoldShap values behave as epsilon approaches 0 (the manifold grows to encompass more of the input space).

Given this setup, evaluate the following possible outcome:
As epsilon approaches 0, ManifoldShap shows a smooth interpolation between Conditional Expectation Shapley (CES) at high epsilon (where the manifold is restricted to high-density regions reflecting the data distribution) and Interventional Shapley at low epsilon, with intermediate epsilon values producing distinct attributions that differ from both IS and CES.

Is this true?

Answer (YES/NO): NO